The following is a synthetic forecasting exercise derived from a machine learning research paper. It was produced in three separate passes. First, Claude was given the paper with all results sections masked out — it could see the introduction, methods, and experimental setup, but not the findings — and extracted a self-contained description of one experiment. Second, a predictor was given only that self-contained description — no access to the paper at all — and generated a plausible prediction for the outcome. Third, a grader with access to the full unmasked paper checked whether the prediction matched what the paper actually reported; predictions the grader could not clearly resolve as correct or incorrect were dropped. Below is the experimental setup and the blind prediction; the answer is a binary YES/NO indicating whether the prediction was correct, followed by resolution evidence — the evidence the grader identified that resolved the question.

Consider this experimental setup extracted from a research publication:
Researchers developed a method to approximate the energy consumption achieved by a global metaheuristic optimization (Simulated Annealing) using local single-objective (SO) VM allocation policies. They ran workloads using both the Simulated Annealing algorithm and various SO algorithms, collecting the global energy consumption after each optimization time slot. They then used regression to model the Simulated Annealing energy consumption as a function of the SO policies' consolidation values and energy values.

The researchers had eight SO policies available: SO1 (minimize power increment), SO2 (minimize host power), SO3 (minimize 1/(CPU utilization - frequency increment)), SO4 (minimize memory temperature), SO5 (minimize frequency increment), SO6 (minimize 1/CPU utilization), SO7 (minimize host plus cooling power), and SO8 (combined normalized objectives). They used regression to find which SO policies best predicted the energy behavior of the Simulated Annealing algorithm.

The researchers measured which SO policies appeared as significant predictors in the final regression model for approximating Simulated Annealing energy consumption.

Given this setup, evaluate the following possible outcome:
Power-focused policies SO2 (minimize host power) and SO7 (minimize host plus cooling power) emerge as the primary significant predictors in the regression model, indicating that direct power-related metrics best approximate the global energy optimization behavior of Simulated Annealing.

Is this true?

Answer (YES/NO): NO